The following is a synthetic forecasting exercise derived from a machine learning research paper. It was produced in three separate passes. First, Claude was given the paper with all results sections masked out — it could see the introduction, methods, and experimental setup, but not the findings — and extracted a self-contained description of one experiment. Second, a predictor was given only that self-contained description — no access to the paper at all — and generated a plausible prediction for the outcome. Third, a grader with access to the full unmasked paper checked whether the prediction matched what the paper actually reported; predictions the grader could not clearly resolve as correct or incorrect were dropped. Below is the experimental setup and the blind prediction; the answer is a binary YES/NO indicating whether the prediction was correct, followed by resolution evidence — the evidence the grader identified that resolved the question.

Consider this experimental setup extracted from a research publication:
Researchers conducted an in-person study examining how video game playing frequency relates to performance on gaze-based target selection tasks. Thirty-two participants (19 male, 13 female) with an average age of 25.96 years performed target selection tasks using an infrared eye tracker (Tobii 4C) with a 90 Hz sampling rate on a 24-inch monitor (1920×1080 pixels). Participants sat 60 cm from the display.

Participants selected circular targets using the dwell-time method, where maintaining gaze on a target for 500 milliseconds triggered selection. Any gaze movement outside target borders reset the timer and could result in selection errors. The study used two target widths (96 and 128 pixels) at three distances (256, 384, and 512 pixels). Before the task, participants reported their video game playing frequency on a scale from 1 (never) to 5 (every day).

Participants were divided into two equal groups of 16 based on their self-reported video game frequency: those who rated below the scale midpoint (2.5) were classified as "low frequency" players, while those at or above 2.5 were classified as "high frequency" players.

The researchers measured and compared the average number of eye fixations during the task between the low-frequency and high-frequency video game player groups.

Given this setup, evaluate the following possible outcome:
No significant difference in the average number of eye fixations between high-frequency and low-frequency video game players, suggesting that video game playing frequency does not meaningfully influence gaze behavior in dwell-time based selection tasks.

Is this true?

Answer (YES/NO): YES